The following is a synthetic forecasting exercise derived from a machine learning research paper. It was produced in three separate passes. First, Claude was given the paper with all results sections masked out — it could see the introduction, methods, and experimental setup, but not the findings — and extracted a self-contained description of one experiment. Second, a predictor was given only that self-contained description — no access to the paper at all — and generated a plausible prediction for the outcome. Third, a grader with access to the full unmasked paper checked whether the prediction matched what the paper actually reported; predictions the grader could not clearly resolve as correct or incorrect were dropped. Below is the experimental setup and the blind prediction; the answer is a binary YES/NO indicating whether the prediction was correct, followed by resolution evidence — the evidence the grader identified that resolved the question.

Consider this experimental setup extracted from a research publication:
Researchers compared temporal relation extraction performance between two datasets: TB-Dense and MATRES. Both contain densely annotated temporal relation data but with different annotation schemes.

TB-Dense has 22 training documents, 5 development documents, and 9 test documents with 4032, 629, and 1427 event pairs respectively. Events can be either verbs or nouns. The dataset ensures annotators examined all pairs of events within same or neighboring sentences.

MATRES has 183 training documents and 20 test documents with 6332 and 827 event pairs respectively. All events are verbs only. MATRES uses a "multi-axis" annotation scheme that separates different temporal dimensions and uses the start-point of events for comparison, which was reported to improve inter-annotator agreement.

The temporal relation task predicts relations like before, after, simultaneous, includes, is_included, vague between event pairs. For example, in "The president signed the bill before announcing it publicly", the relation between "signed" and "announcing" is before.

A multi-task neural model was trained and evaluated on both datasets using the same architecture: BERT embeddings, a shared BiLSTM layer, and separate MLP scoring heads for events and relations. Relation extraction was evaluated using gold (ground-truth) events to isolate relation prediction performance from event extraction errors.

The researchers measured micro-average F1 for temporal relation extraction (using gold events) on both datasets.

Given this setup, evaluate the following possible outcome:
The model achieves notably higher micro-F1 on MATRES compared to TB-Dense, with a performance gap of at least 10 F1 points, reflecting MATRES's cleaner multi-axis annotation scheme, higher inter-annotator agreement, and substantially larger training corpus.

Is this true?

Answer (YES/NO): YES